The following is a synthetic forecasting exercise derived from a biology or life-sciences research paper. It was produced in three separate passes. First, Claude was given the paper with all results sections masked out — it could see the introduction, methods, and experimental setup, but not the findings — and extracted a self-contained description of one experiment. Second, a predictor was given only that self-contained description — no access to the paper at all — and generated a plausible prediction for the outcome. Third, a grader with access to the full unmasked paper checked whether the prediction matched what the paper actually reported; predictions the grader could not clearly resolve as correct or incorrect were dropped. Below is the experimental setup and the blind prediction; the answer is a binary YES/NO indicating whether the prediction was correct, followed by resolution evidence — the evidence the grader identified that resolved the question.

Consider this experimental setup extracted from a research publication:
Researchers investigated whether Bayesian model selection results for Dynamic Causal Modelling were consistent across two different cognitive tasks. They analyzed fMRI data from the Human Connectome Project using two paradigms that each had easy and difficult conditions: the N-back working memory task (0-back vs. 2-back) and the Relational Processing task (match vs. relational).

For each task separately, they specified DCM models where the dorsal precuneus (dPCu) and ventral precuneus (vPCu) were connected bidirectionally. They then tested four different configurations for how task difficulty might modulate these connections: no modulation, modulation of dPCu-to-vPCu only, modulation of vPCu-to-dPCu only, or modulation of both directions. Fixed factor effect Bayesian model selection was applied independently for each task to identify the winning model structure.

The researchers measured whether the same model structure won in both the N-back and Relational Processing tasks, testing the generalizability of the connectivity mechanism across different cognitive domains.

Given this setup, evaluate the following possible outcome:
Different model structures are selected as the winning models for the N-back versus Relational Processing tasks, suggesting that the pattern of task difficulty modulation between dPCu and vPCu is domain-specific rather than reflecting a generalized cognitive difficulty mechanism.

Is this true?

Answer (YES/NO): NO